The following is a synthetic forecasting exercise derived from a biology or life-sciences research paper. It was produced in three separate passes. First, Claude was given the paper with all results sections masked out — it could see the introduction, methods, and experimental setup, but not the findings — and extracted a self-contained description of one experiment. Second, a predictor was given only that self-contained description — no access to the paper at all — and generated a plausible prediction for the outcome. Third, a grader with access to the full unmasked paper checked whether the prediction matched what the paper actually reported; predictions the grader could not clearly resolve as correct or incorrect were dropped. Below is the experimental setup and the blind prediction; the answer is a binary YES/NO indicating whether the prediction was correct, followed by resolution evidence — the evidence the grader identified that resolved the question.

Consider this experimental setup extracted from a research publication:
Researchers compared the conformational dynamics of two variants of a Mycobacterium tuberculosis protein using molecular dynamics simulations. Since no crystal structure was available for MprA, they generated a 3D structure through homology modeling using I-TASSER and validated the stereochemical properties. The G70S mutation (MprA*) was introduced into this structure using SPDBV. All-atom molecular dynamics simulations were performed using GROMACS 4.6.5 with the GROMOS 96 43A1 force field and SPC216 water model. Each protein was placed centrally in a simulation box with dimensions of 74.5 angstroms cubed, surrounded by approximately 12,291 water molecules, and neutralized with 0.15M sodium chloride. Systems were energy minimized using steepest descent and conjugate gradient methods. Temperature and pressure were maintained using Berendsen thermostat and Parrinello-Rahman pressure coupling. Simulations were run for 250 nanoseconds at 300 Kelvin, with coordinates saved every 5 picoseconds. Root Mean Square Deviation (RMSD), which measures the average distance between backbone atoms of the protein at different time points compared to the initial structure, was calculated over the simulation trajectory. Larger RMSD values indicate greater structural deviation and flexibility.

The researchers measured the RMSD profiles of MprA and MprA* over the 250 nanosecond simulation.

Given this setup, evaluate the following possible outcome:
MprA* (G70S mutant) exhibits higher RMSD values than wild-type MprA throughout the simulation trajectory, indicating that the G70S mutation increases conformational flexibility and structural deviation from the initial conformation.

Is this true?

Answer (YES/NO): NO